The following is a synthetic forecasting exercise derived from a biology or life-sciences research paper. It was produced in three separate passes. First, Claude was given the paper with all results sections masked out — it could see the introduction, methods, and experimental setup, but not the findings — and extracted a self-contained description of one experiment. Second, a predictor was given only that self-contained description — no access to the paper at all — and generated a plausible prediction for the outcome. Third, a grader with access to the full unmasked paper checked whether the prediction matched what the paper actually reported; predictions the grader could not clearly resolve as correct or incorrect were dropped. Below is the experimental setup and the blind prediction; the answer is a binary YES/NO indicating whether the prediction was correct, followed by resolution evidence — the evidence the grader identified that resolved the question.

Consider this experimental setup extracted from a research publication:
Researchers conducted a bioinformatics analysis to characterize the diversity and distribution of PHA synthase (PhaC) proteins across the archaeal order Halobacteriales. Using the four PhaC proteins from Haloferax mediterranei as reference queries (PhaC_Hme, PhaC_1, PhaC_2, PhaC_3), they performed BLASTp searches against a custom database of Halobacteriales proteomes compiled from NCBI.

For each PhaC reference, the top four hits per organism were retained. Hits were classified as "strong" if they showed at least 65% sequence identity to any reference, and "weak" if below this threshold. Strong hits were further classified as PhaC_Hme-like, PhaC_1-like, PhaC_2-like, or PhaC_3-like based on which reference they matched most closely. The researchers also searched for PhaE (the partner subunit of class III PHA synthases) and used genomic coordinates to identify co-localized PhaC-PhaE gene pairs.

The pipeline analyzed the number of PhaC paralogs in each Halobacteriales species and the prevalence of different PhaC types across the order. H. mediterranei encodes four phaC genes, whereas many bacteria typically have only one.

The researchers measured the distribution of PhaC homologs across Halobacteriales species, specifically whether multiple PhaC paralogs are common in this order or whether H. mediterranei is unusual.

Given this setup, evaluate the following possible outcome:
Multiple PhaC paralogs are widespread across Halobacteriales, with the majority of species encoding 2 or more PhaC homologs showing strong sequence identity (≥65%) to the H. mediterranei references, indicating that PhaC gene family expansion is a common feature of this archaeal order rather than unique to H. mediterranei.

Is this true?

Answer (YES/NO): NO